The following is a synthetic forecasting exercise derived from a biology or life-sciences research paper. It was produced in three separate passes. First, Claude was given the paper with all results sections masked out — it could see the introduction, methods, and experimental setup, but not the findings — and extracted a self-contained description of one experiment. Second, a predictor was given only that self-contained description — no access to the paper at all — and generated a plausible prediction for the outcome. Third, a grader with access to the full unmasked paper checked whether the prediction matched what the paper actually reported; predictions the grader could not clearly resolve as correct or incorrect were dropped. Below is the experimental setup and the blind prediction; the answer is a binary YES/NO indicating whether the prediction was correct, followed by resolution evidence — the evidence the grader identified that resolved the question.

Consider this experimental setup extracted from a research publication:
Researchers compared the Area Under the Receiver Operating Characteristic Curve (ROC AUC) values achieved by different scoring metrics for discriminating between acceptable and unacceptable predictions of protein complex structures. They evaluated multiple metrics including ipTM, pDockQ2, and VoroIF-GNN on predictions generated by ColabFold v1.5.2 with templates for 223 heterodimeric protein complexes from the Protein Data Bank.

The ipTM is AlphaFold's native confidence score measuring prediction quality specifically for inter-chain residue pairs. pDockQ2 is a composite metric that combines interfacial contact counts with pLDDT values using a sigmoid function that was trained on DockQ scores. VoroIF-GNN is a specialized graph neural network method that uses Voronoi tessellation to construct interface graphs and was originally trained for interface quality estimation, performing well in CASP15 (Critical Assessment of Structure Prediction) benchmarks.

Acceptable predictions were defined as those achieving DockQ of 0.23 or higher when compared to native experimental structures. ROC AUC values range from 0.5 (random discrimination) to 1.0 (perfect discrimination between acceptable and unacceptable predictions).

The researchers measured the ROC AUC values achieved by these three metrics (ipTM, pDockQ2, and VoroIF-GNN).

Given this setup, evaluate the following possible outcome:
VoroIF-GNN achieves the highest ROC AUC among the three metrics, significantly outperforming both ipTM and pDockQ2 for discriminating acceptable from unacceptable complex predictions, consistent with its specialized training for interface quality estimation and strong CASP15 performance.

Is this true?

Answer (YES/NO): NO